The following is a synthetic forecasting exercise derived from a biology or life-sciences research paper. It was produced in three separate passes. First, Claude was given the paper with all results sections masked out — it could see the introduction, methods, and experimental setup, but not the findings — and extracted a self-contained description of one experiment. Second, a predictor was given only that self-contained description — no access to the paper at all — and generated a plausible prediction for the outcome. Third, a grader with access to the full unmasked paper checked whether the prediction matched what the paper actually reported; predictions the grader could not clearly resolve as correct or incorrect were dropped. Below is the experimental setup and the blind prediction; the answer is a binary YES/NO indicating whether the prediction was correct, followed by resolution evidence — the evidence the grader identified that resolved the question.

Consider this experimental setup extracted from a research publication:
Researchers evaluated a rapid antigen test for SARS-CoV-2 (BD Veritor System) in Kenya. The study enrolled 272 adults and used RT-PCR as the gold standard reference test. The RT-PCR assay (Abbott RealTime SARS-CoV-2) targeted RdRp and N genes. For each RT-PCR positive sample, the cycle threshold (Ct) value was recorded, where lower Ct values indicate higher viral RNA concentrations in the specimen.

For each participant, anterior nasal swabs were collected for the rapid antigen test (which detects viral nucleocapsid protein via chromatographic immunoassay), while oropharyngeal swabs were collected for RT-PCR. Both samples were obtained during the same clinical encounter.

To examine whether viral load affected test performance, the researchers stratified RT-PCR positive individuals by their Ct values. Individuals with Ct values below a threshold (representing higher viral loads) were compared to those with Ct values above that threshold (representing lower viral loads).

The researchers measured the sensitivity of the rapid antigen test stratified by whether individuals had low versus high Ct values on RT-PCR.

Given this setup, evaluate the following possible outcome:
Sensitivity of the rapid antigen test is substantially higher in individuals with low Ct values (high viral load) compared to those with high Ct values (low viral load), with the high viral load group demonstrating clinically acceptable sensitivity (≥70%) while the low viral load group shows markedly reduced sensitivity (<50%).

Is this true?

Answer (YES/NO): NO